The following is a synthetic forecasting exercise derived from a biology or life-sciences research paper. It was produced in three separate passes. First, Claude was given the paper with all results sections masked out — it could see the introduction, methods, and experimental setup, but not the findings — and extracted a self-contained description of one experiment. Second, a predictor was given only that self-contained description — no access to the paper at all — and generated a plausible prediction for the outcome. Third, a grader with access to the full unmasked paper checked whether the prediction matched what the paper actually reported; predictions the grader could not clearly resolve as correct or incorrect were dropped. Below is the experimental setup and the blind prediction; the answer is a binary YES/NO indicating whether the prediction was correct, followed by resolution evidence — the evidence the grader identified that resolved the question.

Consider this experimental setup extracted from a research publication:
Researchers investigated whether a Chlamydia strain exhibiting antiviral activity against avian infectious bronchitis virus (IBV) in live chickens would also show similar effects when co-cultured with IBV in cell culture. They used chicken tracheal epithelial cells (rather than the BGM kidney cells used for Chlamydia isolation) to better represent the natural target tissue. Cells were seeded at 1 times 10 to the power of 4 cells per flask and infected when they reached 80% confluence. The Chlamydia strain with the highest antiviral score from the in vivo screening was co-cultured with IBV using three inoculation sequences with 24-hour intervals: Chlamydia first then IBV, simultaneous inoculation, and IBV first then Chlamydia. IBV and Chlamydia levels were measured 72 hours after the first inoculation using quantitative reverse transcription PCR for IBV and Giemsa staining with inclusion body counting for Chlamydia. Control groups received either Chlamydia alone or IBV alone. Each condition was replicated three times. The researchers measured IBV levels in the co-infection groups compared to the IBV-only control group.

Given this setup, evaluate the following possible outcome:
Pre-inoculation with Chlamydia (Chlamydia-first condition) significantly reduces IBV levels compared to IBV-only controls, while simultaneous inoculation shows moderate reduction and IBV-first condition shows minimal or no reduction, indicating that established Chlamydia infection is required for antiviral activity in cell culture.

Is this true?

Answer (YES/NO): NO